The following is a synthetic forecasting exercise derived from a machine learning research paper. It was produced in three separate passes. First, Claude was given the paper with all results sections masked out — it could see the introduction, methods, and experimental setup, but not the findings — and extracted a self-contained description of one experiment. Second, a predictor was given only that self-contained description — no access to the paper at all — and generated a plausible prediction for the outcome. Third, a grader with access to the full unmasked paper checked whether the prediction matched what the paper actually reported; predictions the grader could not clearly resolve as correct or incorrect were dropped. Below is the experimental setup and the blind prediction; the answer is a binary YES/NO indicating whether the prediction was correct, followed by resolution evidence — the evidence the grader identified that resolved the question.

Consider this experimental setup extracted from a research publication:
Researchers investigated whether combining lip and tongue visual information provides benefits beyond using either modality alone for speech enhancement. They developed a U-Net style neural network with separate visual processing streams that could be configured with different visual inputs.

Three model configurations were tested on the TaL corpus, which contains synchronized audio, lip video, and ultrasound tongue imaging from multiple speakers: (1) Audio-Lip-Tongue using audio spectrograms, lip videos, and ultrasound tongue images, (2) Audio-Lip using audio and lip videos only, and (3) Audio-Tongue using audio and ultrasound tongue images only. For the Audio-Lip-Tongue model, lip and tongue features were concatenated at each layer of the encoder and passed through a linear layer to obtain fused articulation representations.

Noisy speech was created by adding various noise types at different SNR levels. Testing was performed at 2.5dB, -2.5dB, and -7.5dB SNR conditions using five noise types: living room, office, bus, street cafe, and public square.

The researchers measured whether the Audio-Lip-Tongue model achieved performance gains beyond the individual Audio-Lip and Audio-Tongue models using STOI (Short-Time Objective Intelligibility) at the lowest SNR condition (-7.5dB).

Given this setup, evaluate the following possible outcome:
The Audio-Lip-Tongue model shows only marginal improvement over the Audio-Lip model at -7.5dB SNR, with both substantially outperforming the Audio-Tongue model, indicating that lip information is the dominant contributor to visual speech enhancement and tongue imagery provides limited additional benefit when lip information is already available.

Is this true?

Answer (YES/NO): NO